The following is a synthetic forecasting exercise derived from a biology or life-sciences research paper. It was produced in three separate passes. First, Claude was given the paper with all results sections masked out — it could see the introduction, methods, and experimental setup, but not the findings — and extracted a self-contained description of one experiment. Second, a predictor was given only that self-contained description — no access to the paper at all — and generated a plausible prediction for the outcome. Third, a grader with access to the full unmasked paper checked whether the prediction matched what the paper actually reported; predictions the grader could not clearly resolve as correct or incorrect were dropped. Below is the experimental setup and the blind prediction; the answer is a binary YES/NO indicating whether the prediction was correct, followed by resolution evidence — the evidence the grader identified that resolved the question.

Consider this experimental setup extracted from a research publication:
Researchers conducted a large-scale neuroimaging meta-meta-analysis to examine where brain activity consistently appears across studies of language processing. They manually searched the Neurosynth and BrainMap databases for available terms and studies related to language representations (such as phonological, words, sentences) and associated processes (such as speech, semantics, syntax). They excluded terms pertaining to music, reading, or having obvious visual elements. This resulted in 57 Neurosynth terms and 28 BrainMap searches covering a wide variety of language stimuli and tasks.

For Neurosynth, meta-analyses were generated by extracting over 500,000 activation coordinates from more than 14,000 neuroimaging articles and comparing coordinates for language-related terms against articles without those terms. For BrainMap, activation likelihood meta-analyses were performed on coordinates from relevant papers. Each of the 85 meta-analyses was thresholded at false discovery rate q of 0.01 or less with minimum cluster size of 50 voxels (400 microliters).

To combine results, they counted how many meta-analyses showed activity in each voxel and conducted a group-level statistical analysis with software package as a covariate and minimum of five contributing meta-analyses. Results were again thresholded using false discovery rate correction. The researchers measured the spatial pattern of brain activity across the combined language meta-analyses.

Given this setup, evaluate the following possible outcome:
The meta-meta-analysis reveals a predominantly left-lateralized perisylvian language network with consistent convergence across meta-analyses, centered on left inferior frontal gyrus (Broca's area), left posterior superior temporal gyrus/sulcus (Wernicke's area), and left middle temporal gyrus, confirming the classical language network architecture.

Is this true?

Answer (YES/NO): NO